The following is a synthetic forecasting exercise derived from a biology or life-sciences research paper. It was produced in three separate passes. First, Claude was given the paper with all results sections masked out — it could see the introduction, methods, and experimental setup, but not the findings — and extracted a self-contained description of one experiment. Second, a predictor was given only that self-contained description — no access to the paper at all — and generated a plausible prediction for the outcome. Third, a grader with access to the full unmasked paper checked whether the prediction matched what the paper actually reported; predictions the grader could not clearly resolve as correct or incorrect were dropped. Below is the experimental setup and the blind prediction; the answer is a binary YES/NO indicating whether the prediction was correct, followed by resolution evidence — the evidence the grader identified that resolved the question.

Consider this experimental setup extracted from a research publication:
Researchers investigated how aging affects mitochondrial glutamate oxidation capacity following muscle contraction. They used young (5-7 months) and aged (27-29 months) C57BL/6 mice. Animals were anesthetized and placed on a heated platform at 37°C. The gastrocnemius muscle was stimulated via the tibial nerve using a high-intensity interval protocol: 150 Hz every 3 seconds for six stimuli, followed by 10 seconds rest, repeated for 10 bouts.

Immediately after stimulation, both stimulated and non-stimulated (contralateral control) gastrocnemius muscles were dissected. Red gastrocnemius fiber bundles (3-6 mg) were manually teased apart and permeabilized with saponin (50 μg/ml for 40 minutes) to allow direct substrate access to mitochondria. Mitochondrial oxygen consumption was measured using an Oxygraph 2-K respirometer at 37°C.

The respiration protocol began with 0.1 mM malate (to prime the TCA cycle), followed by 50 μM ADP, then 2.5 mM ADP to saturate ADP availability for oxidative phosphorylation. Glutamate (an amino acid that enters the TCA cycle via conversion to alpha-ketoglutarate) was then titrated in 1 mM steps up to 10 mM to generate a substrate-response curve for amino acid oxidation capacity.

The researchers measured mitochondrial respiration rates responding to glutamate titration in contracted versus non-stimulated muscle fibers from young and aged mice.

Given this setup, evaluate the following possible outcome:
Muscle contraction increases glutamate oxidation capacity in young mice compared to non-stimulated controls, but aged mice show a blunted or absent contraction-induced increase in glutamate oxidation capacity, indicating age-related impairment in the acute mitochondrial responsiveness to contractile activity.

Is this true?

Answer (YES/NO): NO